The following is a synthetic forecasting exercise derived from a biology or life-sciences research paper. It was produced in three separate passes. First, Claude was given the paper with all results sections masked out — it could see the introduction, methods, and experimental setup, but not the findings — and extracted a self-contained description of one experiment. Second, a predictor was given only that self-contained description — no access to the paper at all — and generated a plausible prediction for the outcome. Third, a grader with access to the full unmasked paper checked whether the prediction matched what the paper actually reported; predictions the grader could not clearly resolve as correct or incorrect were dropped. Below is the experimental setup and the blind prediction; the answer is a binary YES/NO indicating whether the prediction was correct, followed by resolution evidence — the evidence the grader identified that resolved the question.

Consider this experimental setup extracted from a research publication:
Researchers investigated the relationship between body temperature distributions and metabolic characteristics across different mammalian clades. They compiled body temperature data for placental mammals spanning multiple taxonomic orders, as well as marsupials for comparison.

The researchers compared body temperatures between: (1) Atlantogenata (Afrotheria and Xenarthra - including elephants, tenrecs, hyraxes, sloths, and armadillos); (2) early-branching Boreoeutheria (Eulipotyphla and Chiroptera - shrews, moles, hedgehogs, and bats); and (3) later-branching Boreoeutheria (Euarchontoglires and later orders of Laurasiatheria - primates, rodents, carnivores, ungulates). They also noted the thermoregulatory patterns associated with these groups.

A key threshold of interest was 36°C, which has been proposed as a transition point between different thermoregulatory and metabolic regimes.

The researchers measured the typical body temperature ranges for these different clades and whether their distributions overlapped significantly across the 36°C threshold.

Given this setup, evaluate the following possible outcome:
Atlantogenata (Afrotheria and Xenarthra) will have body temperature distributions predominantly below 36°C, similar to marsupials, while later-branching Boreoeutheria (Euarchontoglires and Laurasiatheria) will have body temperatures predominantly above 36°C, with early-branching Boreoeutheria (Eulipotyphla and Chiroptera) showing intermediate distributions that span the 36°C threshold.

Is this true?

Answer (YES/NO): NO